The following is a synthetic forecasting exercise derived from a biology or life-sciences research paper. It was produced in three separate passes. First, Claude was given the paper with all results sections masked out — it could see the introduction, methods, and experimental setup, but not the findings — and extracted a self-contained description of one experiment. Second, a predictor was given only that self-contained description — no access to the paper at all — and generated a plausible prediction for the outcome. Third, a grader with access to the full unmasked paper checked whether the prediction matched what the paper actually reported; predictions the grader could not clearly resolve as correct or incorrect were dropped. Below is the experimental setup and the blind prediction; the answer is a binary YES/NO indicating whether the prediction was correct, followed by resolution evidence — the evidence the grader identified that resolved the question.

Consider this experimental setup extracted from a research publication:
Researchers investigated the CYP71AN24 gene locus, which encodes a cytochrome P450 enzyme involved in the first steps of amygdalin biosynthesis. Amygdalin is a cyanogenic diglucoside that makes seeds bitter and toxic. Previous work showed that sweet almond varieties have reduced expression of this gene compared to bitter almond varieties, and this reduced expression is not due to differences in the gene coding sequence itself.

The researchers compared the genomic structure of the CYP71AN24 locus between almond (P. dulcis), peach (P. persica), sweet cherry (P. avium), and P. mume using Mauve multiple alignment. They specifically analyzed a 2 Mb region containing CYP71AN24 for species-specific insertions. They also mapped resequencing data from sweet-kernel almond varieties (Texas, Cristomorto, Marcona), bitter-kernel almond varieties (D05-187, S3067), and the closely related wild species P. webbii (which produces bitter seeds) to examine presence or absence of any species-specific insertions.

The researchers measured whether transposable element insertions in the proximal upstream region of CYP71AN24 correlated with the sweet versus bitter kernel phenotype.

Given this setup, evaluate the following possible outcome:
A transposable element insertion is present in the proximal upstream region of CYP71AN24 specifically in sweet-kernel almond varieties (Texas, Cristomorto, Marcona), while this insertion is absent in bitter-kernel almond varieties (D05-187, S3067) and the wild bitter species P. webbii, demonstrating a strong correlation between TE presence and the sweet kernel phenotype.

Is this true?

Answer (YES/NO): YES